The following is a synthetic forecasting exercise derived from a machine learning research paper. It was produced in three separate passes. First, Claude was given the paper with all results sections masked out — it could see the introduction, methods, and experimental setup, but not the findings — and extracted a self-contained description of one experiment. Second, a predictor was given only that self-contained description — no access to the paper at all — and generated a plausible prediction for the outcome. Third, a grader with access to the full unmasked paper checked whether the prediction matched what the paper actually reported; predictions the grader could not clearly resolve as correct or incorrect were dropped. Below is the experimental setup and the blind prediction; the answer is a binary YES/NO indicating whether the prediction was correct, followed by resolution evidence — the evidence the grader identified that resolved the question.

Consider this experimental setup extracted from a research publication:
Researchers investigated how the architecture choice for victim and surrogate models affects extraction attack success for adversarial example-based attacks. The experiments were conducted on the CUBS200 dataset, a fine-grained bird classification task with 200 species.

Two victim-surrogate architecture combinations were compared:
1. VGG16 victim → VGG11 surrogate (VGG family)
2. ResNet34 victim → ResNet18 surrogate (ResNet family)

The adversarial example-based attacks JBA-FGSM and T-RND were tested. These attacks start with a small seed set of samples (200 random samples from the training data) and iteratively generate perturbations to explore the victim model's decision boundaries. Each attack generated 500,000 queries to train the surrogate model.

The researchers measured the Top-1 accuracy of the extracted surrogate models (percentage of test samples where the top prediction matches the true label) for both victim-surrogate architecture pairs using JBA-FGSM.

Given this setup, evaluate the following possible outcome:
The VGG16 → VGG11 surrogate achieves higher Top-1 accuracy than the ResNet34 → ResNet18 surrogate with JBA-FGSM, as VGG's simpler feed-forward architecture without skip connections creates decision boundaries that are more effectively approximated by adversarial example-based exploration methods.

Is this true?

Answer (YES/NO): YES